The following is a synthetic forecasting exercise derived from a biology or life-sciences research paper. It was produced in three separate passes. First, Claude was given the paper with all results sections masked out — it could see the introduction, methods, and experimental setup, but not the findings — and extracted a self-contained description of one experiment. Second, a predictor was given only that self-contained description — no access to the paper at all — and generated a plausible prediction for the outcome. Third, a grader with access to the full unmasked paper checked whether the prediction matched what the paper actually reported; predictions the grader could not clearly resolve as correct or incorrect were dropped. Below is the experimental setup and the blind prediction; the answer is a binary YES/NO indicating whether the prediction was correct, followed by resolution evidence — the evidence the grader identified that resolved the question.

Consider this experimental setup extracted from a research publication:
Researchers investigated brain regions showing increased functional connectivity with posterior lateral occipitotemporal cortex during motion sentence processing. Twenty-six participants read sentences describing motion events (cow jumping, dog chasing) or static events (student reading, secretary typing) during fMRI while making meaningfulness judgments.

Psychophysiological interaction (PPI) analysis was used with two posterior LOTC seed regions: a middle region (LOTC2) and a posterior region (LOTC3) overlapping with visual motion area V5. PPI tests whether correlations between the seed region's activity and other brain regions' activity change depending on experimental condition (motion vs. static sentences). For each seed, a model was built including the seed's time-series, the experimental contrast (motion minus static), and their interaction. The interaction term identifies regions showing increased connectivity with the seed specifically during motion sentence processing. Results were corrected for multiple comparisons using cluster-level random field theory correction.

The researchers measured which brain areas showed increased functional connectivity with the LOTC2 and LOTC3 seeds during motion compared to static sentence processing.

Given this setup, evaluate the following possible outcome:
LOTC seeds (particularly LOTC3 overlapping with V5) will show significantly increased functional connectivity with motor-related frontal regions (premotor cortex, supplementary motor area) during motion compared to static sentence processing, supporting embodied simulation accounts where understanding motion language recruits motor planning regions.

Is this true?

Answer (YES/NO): NO